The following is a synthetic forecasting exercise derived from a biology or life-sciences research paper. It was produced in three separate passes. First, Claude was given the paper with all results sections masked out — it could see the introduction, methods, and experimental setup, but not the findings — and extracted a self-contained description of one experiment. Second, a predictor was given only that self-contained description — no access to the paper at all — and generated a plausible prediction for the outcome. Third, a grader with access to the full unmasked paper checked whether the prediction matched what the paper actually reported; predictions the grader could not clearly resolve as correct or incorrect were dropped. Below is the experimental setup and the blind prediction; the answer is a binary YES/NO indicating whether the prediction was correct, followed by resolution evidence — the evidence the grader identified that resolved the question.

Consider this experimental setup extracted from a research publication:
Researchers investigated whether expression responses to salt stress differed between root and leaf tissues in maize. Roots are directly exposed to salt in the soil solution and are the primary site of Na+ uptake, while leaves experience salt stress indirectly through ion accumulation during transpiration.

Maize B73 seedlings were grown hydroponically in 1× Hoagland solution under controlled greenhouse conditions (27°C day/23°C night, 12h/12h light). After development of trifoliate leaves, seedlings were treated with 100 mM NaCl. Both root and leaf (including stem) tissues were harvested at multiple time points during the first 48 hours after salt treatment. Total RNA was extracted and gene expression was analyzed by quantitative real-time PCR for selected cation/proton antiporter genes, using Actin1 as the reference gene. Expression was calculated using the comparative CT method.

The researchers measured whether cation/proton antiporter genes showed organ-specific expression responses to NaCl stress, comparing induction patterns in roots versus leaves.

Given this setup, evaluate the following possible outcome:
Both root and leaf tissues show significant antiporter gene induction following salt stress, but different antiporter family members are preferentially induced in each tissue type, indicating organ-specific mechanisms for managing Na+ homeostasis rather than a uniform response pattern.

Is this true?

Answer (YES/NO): NO